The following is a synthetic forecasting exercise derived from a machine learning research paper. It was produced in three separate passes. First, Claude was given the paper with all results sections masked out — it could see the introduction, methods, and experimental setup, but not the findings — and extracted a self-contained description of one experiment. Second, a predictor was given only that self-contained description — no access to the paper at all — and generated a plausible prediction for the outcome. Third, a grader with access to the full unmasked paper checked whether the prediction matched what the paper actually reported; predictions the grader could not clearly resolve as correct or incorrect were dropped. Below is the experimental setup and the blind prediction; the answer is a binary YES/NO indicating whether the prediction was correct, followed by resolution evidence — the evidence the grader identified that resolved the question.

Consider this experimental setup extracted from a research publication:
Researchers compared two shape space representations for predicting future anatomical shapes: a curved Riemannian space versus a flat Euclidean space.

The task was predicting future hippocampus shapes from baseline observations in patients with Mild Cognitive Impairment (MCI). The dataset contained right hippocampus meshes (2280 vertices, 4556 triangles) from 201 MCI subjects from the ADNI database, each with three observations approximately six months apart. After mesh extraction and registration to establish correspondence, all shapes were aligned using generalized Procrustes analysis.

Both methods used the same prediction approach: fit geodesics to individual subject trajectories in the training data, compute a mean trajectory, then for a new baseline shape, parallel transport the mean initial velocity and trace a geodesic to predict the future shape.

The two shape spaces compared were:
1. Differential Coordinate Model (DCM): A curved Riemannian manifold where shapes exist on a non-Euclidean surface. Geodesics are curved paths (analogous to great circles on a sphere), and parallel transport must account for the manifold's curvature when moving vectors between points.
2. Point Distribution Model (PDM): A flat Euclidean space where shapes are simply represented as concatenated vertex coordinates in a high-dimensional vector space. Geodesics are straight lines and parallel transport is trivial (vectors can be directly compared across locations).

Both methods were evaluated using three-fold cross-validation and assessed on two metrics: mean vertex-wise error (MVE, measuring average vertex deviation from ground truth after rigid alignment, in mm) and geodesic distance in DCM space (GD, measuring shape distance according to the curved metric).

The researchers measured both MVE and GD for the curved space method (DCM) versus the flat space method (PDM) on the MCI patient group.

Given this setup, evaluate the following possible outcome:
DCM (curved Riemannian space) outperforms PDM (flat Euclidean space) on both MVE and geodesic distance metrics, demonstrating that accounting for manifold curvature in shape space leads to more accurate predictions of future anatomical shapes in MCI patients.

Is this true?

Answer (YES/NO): NO